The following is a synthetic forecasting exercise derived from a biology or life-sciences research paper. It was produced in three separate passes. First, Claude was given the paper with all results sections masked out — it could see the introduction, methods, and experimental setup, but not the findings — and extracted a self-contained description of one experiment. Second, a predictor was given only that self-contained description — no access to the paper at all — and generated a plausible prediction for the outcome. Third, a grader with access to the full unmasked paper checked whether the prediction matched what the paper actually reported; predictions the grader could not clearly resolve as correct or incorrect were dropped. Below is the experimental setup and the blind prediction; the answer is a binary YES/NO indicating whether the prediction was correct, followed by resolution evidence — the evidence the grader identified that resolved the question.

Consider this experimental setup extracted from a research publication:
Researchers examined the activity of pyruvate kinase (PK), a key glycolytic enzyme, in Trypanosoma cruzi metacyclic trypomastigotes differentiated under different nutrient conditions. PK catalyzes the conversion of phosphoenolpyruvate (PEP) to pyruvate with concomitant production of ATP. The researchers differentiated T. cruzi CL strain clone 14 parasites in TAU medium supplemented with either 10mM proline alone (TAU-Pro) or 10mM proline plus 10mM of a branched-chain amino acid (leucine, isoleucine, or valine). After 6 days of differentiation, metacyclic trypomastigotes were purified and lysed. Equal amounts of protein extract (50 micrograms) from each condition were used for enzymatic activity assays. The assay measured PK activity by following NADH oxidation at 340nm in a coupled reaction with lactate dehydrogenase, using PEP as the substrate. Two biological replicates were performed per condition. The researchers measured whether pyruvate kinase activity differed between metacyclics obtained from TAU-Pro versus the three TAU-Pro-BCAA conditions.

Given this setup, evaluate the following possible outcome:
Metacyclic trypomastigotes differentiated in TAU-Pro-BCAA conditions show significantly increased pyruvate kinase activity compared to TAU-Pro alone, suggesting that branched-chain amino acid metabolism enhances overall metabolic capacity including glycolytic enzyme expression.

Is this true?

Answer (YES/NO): NO